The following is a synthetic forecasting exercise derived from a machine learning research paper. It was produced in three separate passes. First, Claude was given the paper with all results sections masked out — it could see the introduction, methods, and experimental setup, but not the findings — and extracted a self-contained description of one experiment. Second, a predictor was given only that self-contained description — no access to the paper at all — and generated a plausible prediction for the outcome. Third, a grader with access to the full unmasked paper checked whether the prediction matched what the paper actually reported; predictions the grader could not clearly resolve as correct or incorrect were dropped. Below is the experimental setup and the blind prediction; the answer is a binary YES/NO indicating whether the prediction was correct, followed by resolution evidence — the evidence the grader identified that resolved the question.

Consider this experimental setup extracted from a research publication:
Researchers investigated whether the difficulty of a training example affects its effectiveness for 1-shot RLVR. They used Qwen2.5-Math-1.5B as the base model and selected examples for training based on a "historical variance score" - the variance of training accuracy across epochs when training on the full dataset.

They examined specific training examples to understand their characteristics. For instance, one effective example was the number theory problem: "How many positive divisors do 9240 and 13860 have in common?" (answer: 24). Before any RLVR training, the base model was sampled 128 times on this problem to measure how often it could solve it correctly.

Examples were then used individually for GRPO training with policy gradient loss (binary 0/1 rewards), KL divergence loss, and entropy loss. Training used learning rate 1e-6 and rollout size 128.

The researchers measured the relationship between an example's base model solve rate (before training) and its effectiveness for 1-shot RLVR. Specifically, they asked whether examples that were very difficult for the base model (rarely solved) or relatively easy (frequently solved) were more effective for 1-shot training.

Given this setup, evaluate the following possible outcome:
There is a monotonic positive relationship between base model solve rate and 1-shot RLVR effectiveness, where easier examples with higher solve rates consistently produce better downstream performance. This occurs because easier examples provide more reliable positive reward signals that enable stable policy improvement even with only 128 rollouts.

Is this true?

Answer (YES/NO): NO